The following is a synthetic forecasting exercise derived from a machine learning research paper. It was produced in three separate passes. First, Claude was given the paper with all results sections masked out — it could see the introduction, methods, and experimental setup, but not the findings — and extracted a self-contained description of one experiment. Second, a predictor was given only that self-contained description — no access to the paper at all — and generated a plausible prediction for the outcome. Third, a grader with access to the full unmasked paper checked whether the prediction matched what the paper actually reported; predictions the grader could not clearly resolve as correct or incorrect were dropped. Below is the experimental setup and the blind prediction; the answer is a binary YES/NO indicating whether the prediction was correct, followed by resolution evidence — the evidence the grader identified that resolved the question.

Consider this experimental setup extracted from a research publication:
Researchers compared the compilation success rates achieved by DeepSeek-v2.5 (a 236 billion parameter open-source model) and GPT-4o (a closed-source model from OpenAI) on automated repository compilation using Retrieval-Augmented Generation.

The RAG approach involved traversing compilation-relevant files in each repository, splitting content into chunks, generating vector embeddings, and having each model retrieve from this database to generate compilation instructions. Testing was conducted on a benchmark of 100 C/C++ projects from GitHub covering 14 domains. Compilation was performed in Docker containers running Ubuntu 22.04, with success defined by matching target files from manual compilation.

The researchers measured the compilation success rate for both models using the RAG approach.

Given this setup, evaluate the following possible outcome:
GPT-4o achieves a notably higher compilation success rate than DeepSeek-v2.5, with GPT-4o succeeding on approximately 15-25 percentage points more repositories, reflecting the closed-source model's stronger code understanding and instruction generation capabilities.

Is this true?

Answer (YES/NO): NO